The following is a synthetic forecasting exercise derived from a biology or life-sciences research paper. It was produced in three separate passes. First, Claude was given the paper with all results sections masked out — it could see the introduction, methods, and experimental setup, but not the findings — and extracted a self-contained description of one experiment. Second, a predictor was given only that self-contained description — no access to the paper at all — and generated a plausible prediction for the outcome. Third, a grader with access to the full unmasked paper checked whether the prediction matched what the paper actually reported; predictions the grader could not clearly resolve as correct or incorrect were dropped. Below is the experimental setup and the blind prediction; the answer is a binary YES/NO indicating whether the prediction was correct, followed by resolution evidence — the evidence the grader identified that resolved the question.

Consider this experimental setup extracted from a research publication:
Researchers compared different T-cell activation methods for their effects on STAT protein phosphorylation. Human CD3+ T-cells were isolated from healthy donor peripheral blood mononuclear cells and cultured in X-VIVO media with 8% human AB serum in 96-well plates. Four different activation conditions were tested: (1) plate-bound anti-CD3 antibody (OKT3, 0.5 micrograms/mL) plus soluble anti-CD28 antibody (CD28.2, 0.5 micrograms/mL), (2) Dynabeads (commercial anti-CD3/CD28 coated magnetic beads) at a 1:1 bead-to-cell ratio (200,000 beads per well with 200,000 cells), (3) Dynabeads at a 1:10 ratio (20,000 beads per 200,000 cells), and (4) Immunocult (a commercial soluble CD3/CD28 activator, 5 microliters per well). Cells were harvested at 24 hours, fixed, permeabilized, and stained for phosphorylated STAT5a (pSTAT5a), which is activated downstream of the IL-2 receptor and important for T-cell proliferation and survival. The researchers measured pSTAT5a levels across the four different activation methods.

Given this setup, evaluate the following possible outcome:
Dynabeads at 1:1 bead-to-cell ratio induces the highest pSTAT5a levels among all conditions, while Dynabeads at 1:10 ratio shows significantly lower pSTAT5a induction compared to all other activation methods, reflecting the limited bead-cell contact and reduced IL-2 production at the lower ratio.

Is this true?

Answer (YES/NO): NO